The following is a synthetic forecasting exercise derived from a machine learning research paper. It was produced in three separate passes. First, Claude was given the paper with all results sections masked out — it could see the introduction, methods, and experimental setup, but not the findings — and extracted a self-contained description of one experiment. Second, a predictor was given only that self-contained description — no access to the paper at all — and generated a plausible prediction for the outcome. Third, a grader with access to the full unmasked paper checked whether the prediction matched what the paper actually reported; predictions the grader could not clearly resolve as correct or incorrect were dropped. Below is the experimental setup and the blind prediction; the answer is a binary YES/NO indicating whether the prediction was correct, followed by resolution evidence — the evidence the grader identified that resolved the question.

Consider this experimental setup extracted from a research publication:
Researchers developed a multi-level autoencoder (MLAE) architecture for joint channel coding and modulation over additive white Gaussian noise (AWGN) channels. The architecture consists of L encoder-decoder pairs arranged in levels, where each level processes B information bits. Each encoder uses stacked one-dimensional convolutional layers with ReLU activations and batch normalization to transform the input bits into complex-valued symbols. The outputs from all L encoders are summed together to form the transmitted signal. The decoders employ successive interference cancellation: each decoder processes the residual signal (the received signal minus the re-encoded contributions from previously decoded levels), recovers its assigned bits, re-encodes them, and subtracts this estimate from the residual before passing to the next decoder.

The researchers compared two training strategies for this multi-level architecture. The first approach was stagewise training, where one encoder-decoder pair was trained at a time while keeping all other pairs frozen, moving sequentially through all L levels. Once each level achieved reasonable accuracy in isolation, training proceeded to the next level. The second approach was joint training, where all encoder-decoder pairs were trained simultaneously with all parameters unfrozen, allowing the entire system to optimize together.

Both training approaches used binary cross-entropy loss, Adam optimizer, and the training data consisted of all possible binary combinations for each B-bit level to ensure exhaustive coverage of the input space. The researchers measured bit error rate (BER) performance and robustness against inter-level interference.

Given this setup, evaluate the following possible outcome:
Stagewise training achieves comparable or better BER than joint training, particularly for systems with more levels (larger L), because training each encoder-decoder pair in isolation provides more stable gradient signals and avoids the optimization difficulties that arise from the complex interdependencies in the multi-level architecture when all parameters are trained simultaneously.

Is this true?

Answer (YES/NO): NO